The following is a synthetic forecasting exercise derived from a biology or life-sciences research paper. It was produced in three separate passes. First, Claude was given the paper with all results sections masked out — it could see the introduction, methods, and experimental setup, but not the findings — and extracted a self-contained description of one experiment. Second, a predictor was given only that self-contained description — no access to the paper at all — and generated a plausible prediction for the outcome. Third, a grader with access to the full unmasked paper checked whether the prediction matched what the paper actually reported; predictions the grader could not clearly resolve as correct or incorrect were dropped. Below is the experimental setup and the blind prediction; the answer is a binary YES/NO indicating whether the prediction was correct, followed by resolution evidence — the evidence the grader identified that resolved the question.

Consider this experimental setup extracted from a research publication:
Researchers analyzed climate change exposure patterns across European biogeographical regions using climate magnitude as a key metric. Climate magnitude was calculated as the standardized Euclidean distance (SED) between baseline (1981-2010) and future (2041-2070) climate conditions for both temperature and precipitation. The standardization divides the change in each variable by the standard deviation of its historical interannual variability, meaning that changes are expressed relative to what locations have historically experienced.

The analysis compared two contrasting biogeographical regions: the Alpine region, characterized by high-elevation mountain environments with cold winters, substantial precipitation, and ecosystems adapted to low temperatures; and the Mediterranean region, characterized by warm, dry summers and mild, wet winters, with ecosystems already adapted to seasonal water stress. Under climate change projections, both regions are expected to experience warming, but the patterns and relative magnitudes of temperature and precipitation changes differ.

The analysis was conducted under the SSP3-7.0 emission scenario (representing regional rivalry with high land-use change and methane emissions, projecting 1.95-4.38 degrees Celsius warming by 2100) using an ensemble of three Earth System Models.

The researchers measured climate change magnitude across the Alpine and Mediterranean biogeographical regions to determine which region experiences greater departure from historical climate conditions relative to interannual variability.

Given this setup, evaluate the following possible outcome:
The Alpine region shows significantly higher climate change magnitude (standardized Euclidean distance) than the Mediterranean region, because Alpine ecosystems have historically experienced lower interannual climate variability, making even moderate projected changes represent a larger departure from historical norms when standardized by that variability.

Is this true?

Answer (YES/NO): YES